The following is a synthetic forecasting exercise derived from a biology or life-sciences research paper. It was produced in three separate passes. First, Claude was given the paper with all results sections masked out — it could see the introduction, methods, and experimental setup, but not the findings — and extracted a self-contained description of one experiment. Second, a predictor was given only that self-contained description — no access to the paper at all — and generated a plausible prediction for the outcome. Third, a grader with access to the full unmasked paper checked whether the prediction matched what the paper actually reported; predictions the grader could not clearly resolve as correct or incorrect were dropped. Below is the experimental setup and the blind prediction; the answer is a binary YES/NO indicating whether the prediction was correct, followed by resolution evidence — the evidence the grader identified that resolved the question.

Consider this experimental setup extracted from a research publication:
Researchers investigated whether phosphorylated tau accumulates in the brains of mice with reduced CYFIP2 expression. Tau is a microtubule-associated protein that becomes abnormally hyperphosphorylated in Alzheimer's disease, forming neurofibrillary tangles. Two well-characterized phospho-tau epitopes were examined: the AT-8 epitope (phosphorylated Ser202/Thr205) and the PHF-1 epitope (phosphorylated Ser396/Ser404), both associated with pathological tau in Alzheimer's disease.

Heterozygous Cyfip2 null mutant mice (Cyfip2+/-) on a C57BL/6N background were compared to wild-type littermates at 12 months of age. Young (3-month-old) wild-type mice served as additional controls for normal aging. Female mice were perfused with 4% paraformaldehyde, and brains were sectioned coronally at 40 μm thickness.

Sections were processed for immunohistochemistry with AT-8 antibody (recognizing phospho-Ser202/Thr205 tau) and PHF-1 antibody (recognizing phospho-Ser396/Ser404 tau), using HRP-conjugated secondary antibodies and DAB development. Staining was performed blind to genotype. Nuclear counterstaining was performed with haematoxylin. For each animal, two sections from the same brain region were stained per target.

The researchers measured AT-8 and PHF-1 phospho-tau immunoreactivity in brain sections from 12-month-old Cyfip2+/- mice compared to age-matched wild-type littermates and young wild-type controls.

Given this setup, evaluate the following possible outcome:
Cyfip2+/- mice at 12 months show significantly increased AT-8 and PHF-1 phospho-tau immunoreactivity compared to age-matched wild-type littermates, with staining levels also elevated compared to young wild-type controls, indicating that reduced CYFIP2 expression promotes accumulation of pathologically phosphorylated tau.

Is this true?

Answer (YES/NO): YES